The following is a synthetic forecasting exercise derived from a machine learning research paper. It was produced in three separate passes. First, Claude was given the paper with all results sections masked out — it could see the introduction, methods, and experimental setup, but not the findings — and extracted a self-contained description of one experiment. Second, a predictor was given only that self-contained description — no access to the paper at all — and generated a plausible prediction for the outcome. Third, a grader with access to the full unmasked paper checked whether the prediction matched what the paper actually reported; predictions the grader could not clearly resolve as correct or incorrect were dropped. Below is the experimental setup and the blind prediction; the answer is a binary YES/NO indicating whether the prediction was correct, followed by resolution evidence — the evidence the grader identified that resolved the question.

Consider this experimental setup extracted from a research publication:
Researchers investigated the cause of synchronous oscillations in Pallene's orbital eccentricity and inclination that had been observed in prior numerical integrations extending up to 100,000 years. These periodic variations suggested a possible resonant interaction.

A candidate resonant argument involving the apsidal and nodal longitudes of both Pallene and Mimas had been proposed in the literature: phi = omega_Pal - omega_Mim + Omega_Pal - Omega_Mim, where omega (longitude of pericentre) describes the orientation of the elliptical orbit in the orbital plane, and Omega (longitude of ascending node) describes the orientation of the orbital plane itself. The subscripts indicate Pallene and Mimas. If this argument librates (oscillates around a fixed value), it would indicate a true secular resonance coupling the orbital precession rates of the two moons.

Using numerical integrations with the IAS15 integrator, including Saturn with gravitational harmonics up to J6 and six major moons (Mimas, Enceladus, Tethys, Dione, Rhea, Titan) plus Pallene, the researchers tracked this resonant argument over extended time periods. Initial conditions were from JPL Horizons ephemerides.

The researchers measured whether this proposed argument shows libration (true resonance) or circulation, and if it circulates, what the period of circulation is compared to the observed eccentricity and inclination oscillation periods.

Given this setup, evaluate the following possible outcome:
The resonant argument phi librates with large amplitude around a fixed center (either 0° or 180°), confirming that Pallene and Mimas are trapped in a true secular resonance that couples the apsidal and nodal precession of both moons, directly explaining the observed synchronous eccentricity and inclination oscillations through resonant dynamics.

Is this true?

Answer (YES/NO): NO